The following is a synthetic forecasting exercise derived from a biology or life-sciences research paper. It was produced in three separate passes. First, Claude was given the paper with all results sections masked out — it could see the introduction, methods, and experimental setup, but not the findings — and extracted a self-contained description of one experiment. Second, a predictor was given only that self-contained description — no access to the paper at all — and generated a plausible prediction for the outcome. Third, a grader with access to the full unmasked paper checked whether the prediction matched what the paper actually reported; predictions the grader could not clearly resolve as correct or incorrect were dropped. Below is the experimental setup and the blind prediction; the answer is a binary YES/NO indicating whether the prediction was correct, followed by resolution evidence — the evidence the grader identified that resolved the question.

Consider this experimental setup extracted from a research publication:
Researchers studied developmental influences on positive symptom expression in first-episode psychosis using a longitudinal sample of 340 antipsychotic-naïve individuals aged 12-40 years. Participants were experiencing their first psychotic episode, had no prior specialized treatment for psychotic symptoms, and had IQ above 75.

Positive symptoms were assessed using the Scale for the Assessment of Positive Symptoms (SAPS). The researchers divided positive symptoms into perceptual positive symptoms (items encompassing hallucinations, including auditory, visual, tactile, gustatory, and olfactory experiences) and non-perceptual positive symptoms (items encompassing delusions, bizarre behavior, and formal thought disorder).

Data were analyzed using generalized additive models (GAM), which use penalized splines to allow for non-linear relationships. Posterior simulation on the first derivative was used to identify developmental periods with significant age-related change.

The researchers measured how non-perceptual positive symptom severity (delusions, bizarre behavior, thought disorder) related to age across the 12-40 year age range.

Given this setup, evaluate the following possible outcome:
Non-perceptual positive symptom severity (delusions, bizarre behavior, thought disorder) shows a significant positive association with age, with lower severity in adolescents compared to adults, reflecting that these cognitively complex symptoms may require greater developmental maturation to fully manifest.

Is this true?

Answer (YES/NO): YES